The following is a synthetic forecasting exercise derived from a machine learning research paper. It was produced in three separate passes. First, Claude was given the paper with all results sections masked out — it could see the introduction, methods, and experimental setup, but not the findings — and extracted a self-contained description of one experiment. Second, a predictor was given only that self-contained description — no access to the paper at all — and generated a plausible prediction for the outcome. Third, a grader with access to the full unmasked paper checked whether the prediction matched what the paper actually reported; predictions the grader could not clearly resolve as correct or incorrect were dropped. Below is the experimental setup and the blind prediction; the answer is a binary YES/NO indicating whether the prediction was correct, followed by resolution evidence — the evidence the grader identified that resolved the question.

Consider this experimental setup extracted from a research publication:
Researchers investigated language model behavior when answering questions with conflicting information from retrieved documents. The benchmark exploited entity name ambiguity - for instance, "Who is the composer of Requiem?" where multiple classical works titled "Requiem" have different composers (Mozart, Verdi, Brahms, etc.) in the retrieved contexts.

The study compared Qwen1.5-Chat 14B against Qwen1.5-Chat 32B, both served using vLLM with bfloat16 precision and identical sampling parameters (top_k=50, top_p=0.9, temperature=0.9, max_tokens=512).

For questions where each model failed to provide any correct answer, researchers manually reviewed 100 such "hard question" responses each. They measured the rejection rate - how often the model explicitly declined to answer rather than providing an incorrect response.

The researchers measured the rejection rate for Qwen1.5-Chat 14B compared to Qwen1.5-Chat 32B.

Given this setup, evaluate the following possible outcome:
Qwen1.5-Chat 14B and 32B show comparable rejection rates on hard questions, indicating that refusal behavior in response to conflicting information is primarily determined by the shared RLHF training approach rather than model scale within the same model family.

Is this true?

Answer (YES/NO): YES